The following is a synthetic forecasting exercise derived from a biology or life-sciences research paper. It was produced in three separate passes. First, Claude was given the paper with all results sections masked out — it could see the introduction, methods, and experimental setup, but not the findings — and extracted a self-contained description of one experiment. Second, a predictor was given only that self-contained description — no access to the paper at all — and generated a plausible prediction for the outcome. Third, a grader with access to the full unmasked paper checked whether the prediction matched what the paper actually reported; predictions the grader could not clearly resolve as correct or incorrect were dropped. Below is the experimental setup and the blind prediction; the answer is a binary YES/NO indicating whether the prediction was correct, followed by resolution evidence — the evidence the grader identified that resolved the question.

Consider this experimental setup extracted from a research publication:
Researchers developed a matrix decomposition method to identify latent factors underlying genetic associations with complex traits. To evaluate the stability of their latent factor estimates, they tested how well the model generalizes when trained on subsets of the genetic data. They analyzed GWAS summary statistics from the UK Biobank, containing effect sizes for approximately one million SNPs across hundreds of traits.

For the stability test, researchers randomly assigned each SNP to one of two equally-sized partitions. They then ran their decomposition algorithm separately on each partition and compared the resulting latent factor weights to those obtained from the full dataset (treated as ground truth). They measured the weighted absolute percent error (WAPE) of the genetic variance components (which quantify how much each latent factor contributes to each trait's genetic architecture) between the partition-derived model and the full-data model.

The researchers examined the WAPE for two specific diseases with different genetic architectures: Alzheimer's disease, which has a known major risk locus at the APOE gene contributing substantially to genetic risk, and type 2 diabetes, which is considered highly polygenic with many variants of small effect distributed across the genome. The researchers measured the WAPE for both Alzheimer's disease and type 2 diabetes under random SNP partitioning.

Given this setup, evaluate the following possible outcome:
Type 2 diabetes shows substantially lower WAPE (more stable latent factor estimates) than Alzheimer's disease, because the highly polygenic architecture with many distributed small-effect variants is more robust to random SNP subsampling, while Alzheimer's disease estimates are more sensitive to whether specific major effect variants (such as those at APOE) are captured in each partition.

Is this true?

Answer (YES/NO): NO